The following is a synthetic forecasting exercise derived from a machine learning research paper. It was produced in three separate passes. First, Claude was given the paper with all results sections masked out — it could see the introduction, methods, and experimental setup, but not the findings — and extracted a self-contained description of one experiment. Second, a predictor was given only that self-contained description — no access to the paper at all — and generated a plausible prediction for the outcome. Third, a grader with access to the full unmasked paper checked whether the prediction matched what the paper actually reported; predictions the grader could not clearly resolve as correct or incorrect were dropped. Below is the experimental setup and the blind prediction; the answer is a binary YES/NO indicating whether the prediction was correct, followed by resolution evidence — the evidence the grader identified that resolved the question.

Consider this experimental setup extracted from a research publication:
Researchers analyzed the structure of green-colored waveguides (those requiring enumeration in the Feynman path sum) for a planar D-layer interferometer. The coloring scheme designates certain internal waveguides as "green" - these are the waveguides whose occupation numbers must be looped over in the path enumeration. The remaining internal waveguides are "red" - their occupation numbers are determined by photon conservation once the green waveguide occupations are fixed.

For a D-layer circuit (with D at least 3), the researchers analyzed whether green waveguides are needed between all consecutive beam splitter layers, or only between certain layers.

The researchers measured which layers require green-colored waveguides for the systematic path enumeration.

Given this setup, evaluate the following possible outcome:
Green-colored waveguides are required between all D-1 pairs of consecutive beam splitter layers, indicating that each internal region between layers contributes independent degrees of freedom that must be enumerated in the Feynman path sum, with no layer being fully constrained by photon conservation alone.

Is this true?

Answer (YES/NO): NO